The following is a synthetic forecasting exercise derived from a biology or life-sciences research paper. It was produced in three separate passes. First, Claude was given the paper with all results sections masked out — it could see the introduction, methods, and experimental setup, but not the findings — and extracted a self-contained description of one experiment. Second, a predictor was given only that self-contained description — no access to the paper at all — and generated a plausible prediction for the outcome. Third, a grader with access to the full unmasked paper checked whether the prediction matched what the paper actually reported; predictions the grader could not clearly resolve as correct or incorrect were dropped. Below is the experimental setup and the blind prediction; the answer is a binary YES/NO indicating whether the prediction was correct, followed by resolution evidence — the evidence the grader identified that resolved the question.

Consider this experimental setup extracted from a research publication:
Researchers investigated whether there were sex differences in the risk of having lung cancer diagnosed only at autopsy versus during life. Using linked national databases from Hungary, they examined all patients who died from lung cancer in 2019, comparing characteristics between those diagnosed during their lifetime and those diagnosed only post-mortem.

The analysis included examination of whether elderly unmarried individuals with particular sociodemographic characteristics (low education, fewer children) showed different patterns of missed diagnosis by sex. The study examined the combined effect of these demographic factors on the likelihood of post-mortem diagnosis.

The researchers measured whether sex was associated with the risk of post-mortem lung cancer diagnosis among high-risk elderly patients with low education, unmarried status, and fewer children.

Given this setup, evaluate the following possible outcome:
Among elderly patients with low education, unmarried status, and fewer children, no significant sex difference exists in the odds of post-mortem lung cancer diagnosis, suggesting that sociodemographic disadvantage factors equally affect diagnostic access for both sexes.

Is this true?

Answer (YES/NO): NO